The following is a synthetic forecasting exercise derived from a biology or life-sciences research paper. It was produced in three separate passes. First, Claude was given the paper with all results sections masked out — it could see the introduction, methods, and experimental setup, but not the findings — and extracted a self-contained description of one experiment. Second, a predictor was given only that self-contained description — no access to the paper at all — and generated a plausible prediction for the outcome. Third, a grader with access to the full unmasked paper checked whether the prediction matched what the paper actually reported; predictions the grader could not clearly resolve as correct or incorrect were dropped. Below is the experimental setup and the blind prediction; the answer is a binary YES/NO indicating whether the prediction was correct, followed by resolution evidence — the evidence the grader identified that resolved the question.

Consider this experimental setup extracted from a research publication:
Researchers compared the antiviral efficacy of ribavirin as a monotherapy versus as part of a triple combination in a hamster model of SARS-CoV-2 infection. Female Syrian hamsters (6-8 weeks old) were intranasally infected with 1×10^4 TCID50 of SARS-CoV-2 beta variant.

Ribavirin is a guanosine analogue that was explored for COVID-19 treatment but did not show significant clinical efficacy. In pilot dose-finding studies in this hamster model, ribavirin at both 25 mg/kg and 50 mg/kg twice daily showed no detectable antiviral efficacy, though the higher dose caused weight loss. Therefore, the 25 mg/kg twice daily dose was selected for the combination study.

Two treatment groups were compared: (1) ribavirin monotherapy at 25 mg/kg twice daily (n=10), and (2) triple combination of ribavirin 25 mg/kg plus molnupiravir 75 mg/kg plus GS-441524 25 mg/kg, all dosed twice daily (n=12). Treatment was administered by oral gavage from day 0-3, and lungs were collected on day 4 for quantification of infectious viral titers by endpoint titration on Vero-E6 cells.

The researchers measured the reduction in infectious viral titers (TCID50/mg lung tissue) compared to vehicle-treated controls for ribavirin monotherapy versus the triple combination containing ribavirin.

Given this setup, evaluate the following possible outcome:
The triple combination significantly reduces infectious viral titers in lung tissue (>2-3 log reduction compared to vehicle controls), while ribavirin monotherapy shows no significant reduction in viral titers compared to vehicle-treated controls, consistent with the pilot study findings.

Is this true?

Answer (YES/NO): YES